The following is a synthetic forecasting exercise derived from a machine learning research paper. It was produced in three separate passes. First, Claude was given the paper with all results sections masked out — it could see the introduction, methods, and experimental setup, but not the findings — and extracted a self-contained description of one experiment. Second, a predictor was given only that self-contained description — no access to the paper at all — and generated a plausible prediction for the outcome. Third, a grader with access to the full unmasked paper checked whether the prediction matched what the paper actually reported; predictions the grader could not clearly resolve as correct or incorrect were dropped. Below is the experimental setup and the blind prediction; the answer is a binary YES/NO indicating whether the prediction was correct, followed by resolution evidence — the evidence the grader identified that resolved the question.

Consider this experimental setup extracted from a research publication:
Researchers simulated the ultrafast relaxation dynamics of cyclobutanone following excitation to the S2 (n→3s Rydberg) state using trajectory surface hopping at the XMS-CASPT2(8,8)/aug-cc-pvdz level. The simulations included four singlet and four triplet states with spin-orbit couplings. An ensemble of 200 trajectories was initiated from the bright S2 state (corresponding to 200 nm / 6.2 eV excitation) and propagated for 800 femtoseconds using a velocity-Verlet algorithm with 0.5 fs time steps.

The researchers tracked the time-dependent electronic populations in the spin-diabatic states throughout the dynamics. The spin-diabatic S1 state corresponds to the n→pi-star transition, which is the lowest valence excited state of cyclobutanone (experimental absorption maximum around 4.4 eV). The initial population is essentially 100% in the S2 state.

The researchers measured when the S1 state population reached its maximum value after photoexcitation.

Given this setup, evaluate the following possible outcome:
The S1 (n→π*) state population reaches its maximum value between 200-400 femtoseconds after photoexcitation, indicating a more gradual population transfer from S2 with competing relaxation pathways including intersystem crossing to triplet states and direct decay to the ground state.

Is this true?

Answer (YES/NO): NO